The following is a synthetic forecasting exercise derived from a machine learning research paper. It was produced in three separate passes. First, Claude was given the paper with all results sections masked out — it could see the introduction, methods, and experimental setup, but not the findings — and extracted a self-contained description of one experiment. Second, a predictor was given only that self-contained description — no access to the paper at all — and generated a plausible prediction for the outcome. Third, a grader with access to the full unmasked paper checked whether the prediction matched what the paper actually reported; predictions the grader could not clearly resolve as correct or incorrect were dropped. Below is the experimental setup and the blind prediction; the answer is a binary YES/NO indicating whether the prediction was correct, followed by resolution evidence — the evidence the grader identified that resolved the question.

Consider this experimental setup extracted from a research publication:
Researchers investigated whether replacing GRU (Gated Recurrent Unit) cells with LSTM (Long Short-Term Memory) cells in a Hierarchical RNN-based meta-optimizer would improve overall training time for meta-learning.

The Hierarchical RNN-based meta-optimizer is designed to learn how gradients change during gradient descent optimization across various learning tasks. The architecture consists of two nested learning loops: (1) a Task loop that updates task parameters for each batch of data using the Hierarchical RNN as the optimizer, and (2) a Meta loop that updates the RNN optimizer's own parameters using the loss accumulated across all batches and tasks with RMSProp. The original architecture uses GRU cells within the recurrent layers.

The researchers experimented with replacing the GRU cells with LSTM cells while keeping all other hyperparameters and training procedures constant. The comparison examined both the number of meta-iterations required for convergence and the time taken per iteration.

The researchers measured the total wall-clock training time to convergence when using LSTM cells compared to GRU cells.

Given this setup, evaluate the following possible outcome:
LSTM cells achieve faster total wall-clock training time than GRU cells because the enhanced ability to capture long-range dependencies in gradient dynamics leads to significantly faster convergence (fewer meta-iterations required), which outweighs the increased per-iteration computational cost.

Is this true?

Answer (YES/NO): NO